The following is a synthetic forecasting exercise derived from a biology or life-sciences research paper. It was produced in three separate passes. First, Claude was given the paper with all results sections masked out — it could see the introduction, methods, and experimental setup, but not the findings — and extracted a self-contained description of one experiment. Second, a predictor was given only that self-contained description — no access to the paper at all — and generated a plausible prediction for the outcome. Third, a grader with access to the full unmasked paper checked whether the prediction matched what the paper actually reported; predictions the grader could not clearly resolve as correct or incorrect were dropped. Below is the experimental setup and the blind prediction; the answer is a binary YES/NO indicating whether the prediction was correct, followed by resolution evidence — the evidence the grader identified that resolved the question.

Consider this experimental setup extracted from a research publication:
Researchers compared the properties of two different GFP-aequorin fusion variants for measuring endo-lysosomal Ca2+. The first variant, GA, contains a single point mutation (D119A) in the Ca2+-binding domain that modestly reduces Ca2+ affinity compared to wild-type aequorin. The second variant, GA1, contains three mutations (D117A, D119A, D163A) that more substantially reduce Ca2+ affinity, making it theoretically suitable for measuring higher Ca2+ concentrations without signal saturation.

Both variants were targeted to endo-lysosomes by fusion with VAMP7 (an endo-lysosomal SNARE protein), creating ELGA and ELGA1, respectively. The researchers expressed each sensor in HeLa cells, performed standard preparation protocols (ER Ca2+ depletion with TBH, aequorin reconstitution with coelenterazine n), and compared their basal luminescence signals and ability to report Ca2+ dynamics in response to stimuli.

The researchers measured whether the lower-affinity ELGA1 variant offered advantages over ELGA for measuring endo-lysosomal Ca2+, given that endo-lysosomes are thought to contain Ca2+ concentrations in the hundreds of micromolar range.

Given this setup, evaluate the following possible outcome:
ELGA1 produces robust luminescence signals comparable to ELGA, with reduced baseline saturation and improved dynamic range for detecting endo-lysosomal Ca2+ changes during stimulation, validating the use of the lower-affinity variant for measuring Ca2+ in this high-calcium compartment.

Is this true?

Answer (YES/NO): YES